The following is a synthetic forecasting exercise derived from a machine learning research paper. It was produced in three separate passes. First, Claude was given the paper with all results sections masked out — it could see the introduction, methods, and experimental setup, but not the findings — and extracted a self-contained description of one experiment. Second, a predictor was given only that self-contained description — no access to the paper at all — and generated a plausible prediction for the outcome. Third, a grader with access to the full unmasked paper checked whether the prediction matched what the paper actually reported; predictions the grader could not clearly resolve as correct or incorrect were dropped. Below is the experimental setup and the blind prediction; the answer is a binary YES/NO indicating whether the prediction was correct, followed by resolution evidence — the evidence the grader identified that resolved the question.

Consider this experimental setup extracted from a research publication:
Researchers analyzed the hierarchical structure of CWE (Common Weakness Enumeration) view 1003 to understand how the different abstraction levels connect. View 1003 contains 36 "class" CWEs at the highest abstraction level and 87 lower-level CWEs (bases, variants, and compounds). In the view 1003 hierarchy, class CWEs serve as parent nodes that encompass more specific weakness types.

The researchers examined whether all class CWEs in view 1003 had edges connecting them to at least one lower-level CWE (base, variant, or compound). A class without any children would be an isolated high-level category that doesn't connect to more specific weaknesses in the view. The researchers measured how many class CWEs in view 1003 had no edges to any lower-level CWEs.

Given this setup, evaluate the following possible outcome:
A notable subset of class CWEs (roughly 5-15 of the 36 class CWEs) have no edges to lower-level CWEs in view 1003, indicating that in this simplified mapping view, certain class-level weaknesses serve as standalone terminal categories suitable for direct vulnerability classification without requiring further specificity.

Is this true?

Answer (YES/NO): YES